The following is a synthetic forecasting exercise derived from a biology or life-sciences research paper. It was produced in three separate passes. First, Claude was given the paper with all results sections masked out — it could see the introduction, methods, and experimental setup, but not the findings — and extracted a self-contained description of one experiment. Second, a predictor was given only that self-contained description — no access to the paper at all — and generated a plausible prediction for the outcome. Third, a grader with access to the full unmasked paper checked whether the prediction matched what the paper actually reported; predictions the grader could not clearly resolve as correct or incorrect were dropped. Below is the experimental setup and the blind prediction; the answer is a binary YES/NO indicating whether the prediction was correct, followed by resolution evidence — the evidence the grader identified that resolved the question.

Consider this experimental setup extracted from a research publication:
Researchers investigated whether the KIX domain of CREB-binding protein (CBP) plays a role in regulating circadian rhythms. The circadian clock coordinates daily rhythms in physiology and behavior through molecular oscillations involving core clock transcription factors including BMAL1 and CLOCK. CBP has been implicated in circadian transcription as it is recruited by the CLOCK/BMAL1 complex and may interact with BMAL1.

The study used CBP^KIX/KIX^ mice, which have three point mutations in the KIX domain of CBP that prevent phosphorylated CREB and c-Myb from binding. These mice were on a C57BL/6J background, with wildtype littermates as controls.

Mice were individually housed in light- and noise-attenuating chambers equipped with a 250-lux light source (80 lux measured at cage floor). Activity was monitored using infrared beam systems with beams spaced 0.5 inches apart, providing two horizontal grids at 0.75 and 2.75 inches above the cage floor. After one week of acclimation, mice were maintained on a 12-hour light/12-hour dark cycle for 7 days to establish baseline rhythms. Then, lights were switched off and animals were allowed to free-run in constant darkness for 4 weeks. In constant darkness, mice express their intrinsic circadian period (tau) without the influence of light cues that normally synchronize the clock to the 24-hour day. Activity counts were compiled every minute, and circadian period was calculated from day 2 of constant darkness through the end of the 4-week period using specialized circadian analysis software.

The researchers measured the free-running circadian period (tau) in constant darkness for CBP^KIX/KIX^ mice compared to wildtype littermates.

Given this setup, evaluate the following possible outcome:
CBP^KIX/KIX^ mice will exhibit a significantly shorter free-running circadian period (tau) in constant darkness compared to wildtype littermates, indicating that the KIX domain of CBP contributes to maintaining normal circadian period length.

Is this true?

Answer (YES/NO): NO